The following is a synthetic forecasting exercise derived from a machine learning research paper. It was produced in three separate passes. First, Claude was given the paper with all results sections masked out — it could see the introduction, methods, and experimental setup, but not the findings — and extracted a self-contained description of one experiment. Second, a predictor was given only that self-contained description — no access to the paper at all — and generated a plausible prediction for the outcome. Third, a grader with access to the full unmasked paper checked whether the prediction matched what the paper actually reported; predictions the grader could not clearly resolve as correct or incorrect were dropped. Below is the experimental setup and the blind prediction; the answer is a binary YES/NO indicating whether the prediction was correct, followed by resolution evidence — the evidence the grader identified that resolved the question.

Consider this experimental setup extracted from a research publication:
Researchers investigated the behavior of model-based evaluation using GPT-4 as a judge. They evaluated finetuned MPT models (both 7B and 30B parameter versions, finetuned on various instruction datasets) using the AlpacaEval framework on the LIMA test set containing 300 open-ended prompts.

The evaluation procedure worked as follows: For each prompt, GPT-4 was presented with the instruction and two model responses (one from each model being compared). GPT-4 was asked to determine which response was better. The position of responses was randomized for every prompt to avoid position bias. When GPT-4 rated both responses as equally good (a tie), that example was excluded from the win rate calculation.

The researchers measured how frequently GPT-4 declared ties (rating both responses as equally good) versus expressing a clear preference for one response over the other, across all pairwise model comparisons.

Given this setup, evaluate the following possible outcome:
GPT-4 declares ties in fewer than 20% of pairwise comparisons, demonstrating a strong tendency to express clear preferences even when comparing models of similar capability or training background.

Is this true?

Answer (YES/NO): YES